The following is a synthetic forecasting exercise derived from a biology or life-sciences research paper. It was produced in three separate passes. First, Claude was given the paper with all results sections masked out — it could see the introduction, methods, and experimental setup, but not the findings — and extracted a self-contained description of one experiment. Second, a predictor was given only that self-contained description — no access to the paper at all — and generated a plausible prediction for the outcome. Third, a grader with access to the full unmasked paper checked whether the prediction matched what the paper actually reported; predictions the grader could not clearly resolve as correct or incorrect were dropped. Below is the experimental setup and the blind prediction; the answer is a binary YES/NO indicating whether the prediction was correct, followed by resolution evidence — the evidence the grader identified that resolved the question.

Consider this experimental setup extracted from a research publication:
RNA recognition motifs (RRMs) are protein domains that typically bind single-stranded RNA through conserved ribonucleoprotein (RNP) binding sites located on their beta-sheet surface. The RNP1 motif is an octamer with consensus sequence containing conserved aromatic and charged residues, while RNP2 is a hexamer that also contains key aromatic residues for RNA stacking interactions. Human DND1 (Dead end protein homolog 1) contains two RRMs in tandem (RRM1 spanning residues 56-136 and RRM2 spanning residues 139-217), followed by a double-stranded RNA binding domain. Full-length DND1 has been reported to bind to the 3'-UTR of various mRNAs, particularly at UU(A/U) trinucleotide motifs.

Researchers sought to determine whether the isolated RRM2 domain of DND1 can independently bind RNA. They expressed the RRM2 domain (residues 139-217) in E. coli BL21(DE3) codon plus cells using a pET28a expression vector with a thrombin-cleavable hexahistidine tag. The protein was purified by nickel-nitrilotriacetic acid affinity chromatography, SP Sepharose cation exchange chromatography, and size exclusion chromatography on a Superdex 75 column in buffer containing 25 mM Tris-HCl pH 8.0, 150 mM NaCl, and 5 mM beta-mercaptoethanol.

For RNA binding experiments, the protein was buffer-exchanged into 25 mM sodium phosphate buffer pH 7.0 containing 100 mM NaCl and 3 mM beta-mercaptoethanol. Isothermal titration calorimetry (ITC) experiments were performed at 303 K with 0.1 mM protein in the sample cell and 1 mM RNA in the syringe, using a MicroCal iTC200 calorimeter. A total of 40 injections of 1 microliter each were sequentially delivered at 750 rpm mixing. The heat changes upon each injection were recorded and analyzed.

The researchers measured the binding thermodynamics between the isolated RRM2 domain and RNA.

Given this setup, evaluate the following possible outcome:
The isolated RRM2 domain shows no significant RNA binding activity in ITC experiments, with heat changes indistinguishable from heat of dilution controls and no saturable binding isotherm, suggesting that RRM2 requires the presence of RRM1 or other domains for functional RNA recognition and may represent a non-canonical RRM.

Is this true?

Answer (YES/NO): YES